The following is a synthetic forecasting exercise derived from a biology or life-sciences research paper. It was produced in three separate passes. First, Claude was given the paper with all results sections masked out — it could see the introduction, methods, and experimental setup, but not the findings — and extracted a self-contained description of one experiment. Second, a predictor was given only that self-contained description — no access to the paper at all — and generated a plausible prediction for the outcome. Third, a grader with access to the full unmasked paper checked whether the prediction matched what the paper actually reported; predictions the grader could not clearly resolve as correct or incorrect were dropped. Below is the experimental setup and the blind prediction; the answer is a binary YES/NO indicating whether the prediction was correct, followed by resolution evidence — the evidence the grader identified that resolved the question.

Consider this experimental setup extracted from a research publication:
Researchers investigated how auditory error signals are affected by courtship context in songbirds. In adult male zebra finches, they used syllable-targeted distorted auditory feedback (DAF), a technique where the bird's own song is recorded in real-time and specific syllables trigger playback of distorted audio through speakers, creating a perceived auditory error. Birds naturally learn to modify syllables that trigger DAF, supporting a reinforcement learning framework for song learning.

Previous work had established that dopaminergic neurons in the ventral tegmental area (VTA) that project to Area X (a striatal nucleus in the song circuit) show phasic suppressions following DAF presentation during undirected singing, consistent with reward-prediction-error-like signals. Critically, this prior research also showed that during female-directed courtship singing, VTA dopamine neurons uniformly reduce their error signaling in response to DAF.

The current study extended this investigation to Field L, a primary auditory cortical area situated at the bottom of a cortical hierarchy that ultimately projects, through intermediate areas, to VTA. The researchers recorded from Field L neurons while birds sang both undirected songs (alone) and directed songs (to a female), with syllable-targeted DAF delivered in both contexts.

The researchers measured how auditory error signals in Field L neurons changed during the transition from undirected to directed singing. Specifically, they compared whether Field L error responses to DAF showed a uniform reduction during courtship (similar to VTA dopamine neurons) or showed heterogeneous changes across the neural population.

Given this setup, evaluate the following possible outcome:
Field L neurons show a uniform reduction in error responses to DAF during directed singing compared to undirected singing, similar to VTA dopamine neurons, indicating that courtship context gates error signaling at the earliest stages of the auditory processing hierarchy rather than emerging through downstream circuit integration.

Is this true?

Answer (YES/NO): NO